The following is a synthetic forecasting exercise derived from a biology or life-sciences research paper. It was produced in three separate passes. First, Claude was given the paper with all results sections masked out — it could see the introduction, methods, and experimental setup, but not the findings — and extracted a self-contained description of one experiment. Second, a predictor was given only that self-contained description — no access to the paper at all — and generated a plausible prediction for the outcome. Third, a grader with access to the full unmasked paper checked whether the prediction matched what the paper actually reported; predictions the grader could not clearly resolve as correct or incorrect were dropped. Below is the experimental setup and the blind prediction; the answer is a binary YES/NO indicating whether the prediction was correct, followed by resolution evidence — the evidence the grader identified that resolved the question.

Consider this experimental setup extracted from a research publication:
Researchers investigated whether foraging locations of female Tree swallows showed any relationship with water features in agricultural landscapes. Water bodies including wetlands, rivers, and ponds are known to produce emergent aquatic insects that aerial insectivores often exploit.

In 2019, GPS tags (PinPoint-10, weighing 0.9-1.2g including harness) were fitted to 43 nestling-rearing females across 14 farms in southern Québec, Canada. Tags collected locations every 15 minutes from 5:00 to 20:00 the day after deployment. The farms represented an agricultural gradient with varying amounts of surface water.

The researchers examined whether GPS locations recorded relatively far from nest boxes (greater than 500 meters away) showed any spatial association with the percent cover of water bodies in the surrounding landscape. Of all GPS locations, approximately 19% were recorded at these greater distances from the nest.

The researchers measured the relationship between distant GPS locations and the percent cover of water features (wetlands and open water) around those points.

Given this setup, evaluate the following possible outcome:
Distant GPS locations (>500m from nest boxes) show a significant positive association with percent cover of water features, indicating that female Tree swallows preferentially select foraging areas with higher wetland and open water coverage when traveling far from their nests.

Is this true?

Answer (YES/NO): YES